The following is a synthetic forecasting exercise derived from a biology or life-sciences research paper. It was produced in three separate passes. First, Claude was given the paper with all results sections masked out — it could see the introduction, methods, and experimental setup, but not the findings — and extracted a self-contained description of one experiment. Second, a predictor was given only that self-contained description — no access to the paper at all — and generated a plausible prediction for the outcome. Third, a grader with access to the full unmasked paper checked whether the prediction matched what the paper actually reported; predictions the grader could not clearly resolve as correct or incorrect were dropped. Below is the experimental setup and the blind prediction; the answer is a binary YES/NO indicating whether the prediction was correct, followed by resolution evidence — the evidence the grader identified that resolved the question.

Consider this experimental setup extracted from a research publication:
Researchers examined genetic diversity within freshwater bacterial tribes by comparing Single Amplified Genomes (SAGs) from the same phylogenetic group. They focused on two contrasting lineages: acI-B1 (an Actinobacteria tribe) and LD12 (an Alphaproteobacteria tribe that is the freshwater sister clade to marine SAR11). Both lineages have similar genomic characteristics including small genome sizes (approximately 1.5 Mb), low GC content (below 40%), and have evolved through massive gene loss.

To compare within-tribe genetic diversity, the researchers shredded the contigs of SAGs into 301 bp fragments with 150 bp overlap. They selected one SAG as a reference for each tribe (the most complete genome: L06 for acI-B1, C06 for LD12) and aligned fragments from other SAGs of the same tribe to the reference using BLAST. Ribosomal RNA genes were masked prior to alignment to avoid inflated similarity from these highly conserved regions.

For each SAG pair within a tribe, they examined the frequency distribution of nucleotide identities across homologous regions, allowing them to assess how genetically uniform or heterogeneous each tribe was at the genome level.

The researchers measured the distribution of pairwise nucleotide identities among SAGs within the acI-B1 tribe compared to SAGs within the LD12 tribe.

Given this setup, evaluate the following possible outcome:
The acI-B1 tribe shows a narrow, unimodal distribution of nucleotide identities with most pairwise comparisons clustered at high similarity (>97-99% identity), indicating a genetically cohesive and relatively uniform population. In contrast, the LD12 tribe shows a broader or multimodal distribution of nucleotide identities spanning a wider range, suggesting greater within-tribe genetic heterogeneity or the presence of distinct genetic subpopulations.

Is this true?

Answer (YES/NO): NO